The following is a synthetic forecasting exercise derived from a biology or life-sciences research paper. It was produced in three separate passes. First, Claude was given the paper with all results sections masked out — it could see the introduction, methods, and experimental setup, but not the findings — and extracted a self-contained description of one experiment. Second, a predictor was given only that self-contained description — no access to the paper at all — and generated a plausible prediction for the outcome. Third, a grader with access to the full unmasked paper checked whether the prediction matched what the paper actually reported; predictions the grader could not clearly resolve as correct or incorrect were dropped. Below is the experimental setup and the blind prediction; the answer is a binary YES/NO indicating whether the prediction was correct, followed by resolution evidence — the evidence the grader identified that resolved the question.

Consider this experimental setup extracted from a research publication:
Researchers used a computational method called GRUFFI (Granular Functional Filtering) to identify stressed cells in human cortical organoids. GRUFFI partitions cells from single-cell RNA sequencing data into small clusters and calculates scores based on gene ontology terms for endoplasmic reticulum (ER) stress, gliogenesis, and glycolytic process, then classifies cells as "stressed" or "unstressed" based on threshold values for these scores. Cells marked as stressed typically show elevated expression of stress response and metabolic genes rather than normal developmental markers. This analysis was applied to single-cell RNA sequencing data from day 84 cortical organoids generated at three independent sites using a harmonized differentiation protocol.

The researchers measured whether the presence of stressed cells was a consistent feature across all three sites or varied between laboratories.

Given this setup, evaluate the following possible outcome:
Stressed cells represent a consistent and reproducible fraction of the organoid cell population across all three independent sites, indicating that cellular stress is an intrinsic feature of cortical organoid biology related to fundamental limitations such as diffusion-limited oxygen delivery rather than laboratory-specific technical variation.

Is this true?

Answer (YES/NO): YES